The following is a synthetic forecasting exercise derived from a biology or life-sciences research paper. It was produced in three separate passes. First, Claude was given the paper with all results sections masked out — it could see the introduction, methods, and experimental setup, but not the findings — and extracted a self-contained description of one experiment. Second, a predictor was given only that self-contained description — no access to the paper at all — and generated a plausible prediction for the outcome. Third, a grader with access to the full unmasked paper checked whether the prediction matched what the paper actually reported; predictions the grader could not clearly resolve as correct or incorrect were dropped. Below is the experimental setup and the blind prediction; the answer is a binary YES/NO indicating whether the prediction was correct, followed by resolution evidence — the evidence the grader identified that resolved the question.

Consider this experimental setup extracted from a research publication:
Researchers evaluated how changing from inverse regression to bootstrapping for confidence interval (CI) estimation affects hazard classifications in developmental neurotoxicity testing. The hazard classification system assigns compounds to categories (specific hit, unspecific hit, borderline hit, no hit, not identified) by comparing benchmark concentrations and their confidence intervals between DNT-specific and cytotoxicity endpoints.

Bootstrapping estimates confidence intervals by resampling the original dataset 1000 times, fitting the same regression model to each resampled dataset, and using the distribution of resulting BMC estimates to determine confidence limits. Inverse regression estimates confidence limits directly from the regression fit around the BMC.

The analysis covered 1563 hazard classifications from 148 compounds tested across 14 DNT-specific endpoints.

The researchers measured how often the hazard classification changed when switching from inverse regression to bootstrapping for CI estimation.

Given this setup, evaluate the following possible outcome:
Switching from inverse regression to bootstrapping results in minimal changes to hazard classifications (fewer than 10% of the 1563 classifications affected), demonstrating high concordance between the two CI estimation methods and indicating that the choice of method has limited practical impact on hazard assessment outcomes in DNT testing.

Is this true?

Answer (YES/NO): YES